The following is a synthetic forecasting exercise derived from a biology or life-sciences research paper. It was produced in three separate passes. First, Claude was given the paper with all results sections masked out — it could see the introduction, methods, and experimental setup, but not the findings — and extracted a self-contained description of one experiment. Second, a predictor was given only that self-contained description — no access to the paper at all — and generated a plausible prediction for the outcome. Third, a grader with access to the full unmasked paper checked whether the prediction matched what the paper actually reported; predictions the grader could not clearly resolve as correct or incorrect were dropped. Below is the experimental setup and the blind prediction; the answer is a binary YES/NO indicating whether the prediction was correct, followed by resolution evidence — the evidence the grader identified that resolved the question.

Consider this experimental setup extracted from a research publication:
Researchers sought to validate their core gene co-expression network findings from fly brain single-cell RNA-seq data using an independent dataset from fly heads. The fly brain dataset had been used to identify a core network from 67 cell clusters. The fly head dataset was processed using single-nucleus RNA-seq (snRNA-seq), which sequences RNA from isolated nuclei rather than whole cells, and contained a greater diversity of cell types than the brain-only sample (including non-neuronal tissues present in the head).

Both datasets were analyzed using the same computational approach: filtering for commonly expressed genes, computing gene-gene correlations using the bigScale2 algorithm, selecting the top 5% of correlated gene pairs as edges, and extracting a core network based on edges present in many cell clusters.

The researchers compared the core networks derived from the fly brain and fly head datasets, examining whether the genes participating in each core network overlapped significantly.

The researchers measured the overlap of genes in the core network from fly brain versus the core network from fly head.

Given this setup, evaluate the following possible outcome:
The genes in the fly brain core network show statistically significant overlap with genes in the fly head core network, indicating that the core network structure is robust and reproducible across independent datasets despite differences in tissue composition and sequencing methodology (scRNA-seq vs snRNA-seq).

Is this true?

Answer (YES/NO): YES